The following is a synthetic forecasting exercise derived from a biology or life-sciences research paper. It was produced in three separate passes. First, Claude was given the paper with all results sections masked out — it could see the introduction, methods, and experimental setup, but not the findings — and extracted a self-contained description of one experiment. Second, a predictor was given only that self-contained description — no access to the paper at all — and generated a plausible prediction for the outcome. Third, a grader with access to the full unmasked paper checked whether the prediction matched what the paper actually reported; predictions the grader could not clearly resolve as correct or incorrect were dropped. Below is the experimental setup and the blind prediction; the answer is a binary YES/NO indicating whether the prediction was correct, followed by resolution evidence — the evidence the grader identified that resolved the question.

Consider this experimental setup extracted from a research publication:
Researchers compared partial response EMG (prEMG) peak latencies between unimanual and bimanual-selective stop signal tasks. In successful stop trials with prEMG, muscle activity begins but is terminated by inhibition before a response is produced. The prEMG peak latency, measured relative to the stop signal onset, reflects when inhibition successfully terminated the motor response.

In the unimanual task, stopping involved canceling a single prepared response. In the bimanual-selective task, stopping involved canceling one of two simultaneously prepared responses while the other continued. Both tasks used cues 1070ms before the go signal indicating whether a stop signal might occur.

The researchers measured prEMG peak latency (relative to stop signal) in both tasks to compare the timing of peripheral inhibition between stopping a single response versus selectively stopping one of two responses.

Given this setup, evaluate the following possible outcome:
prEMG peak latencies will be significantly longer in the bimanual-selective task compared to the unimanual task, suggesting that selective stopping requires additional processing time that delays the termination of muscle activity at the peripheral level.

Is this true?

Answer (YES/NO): NO